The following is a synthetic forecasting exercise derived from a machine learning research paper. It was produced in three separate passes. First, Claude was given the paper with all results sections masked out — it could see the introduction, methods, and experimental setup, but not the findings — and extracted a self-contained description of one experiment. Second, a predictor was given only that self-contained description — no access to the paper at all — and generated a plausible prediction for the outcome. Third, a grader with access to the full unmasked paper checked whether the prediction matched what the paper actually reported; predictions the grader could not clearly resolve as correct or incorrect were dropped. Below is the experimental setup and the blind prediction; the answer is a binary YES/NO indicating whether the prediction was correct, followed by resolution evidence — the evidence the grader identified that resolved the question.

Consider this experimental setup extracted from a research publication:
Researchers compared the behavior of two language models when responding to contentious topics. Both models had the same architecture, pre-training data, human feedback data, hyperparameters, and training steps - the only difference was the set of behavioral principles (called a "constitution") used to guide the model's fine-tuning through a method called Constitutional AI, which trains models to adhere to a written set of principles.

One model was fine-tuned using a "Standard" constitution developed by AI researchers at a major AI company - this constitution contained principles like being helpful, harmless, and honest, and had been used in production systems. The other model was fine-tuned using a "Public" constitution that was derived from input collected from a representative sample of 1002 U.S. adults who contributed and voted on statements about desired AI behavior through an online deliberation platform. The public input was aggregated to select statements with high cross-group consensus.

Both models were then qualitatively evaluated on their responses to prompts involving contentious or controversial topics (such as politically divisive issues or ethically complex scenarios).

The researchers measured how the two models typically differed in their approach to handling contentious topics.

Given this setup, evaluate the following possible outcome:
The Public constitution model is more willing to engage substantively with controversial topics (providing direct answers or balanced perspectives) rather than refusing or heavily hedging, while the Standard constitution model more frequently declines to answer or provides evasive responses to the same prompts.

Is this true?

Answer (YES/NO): YES